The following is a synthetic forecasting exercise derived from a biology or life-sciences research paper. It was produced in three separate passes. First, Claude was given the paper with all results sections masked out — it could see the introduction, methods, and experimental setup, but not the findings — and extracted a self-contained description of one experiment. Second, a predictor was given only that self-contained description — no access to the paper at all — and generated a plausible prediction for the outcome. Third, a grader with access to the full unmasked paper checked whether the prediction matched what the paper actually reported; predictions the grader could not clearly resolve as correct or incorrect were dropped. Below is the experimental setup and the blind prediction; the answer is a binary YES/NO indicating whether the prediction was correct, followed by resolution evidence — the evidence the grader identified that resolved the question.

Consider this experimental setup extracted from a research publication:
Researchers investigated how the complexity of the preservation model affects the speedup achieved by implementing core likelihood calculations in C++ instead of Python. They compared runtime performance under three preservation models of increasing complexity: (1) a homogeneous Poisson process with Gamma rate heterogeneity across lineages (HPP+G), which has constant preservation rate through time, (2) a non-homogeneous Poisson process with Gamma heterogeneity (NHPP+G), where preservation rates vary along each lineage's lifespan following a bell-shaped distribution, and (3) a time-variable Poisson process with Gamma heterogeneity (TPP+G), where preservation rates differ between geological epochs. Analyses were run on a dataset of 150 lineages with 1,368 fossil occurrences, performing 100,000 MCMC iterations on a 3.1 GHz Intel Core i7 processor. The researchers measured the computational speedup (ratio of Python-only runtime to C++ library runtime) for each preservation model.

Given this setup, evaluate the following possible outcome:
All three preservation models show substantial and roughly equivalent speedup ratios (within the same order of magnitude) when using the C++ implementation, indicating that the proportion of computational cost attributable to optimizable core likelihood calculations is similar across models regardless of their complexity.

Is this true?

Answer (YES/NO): NO